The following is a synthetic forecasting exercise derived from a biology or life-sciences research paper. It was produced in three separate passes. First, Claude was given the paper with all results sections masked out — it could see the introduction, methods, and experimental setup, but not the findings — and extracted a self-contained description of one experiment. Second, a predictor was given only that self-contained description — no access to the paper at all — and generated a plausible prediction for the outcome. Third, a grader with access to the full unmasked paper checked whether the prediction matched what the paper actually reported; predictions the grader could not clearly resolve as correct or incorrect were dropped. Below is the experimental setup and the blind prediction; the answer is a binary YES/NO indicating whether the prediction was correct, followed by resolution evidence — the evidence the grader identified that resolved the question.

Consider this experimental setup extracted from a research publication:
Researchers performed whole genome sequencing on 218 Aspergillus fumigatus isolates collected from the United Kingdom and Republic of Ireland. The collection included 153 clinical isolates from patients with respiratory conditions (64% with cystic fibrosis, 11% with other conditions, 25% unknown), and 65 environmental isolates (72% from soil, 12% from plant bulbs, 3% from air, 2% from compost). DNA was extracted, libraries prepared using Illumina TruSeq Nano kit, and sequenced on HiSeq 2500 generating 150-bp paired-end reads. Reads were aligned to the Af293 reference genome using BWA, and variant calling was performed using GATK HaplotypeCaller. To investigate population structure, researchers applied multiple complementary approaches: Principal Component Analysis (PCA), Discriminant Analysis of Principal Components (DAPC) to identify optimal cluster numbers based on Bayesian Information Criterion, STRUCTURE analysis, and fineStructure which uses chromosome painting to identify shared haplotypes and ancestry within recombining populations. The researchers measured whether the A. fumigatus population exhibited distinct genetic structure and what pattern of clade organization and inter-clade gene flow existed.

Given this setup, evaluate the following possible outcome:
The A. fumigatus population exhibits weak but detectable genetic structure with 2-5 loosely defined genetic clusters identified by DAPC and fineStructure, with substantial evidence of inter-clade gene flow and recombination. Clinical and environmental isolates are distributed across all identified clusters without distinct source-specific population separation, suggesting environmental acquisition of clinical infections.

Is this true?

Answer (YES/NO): NO